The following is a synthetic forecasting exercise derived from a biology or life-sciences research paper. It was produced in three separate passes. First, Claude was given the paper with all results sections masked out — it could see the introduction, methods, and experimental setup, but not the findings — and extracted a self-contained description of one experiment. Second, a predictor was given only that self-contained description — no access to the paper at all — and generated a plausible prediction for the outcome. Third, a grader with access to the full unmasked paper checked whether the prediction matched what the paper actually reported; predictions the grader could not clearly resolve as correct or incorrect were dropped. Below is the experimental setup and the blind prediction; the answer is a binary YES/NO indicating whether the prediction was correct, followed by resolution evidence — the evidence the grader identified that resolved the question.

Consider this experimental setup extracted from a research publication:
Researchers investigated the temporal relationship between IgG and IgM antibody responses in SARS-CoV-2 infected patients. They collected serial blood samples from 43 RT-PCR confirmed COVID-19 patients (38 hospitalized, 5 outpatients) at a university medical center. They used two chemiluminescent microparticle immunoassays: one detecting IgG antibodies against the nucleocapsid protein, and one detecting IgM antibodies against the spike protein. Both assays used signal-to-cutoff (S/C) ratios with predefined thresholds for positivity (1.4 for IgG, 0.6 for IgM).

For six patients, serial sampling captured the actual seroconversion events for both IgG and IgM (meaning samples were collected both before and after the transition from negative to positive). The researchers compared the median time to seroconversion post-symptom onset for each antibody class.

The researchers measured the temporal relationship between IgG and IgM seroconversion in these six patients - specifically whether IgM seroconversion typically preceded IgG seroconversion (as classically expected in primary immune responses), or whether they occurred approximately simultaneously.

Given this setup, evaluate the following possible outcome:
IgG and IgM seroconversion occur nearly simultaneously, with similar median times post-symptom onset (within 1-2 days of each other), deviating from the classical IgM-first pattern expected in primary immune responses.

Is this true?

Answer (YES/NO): YES